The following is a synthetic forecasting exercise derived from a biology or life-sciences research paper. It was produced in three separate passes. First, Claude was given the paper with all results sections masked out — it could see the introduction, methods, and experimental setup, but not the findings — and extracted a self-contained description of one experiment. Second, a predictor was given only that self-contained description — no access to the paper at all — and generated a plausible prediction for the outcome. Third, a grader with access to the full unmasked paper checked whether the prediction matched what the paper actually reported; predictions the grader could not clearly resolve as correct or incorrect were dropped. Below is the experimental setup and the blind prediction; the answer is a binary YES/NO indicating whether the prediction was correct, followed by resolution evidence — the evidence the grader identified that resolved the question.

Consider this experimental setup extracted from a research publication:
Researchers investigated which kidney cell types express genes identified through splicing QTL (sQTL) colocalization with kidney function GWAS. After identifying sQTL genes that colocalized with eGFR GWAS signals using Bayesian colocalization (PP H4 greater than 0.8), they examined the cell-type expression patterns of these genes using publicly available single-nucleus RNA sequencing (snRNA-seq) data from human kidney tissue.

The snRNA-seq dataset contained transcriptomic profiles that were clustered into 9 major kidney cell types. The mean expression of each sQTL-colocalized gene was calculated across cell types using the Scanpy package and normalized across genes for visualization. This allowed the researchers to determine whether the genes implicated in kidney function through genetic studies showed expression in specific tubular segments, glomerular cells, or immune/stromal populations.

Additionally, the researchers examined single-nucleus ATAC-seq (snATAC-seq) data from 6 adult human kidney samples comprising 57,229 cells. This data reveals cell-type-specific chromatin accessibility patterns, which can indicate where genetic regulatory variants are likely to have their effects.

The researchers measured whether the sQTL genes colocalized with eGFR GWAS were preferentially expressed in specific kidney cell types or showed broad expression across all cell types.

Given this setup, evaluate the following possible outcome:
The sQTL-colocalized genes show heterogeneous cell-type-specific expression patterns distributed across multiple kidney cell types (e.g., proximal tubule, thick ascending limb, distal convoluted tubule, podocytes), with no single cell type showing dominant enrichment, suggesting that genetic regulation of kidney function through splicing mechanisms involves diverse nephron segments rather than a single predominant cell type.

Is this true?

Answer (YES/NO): NO